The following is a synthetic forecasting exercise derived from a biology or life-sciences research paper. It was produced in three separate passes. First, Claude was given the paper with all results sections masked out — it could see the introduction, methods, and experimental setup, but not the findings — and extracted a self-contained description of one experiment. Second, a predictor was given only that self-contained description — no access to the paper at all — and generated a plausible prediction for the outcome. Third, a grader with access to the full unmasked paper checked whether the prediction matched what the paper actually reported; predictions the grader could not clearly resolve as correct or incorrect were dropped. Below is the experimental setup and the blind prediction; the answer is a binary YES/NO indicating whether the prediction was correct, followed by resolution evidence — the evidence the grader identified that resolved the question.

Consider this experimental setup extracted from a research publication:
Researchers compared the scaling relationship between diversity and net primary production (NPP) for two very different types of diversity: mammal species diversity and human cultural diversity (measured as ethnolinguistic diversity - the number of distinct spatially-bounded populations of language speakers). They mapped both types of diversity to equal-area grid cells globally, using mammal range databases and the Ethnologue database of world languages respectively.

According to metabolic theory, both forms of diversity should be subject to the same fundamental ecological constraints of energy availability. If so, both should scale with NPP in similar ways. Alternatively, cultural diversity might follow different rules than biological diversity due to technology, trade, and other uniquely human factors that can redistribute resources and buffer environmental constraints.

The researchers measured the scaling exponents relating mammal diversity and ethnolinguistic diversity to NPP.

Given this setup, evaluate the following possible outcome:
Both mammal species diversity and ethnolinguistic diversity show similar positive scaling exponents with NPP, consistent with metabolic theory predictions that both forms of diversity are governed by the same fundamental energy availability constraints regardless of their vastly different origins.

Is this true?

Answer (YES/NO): YES